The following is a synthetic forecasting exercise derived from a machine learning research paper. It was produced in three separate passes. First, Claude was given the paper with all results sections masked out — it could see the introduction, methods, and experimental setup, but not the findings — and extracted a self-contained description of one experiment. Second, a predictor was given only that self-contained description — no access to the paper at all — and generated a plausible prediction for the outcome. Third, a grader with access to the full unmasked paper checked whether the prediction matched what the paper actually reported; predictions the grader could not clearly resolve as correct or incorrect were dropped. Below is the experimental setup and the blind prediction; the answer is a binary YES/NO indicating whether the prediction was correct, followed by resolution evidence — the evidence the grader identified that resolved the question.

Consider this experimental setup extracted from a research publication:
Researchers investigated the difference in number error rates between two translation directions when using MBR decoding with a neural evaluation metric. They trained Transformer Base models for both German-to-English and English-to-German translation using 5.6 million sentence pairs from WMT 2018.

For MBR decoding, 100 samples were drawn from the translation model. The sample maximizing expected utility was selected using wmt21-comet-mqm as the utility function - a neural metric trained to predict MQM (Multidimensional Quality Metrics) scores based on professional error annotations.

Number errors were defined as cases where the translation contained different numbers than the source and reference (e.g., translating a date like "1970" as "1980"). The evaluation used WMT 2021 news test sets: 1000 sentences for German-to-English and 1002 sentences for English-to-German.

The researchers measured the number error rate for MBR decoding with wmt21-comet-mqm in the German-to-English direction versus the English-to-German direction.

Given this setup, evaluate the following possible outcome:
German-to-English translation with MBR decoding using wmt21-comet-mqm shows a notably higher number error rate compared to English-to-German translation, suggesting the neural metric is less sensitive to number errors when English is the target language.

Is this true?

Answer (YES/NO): NO